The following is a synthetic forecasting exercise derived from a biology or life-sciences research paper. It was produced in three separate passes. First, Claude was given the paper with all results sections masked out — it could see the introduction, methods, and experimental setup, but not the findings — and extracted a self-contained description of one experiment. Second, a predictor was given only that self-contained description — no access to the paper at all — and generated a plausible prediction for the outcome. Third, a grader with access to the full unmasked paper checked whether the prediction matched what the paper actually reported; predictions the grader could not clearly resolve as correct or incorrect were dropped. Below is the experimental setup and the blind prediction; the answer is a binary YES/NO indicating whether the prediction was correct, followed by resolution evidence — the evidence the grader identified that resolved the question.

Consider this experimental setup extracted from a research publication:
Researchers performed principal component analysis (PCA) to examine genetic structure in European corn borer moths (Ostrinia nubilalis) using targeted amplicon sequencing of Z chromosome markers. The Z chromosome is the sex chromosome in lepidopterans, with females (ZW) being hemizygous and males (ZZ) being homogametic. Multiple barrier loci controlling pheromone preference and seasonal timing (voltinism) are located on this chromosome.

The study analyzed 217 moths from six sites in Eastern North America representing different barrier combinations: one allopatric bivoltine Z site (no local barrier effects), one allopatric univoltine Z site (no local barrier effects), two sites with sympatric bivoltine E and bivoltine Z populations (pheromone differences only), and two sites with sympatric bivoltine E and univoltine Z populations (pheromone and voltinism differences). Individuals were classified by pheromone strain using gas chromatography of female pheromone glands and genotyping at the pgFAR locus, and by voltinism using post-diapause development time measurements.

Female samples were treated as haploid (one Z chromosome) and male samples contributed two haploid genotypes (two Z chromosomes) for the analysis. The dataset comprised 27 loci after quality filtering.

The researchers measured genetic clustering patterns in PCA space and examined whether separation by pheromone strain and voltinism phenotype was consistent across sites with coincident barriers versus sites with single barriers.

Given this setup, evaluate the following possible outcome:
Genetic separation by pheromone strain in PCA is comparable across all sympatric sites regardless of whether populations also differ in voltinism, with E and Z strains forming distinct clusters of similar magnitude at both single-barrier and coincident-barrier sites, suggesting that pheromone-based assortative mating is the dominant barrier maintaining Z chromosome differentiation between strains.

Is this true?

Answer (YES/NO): NO